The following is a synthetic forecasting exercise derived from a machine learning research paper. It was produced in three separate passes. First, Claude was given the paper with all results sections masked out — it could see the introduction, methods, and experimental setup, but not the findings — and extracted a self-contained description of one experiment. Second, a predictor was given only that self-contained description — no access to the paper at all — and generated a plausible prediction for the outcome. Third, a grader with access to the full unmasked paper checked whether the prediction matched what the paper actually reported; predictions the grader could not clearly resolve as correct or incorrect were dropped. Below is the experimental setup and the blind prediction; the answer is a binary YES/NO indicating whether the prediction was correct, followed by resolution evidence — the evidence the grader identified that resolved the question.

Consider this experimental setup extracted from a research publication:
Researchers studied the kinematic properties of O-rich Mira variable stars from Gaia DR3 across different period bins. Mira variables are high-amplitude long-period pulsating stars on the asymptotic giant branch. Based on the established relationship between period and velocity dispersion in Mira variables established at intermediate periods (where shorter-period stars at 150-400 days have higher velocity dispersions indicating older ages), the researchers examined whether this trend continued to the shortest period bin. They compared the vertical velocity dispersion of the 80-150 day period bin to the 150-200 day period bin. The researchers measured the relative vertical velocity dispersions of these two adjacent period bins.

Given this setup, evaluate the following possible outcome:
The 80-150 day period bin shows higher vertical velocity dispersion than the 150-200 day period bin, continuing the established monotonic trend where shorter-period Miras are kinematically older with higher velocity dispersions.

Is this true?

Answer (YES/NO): NO